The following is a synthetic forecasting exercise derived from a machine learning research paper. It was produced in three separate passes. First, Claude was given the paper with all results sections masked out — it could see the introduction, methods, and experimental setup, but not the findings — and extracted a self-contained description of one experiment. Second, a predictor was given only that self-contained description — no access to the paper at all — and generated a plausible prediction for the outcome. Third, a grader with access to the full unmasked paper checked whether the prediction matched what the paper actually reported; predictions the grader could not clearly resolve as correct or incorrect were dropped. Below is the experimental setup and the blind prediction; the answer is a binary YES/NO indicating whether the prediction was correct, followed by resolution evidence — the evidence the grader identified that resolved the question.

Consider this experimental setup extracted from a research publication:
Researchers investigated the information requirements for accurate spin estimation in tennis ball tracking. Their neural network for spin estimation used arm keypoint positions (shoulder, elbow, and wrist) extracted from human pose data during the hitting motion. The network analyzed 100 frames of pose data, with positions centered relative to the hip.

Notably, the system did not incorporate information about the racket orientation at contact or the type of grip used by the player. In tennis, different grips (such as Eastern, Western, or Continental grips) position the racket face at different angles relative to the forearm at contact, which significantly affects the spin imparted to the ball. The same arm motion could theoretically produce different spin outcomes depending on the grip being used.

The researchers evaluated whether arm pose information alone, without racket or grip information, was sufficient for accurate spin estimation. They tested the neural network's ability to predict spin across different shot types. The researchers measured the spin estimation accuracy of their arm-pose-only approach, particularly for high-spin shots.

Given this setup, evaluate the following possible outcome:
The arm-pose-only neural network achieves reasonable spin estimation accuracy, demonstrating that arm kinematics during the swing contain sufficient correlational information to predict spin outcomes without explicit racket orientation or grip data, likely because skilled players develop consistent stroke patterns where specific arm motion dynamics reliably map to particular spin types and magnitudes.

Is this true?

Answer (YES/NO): NO